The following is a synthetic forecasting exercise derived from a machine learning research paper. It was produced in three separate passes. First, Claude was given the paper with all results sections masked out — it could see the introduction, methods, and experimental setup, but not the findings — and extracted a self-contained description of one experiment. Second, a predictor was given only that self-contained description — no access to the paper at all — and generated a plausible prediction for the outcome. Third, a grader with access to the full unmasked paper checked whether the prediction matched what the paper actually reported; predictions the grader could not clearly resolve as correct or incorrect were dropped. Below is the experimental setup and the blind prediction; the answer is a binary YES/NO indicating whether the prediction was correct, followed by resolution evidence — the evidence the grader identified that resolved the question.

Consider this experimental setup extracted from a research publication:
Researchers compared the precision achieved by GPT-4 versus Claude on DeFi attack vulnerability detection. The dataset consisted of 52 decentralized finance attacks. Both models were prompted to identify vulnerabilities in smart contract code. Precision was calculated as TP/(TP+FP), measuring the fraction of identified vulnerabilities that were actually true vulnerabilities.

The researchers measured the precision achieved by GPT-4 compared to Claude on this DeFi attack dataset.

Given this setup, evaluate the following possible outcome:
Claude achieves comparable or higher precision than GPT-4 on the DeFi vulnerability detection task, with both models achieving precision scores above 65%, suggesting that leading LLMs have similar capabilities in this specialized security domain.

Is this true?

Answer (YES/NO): NO